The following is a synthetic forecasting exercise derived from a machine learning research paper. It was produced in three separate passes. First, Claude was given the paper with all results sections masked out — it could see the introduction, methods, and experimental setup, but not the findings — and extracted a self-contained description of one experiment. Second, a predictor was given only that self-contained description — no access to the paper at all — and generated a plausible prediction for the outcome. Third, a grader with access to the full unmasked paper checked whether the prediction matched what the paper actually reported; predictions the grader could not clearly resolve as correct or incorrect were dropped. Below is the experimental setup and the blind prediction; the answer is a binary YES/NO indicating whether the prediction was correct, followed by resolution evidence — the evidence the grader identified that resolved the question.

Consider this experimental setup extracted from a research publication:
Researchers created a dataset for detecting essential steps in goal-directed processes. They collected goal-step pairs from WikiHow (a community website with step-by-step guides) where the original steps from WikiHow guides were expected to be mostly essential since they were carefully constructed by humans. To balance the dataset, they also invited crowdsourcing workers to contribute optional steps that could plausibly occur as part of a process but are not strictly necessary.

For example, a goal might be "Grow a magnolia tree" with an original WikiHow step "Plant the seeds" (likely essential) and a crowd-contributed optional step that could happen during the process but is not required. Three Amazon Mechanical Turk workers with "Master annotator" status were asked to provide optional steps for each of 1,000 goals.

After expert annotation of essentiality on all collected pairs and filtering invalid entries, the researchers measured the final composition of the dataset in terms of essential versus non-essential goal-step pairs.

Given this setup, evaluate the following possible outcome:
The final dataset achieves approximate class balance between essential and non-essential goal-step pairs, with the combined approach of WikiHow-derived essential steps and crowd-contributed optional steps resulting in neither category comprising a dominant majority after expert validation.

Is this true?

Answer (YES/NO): NO